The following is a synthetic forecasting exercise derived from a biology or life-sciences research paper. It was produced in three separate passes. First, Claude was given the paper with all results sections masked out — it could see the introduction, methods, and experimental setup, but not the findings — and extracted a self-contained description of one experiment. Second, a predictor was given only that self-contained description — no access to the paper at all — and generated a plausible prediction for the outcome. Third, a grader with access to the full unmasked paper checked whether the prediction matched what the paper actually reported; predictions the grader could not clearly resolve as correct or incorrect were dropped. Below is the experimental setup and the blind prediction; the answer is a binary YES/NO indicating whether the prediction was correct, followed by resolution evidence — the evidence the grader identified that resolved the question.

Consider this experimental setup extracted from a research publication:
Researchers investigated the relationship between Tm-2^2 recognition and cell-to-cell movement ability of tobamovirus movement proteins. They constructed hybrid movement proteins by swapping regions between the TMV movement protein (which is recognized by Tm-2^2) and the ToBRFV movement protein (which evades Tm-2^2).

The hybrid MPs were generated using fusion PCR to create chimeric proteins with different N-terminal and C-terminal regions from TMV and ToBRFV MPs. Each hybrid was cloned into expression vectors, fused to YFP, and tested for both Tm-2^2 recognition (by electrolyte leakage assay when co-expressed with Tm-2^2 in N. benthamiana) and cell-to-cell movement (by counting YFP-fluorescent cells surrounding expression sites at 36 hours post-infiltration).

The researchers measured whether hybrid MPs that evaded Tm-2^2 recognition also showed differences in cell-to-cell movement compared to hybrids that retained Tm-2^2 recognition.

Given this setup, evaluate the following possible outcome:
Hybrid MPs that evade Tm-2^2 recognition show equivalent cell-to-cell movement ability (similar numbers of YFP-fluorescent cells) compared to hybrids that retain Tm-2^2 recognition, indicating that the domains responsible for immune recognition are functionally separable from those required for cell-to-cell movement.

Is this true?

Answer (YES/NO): NO